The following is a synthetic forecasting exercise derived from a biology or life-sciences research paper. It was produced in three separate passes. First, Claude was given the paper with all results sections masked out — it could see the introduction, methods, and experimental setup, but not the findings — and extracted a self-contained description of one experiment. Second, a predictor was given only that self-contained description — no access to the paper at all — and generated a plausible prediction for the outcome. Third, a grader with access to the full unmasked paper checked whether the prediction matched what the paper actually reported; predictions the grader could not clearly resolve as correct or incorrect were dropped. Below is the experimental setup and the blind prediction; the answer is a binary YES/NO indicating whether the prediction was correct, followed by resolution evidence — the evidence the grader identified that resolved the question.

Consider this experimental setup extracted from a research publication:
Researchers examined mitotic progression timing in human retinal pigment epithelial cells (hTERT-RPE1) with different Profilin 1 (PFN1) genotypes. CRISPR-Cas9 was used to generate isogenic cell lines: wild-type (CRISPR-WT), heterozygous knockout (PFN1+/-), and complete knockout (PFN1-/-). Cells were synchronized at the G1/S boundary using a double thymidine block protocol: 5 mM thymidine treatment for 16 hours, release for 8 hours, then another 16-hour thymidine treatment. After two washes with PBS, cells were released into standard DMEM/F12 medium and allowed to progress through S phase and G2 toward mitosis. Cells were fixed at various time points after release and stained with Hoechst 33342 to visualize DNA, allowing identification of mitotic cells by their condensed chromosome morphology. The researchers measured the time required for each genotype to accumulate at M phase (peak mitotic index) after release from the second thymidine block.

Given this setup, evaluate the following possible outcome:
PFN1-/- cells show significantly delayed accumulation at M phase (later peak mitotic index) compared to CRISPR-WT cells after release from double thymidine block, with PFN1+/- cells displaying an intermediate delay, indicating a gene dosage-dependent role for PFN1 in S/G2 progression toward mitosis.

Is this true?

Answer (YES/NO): YES